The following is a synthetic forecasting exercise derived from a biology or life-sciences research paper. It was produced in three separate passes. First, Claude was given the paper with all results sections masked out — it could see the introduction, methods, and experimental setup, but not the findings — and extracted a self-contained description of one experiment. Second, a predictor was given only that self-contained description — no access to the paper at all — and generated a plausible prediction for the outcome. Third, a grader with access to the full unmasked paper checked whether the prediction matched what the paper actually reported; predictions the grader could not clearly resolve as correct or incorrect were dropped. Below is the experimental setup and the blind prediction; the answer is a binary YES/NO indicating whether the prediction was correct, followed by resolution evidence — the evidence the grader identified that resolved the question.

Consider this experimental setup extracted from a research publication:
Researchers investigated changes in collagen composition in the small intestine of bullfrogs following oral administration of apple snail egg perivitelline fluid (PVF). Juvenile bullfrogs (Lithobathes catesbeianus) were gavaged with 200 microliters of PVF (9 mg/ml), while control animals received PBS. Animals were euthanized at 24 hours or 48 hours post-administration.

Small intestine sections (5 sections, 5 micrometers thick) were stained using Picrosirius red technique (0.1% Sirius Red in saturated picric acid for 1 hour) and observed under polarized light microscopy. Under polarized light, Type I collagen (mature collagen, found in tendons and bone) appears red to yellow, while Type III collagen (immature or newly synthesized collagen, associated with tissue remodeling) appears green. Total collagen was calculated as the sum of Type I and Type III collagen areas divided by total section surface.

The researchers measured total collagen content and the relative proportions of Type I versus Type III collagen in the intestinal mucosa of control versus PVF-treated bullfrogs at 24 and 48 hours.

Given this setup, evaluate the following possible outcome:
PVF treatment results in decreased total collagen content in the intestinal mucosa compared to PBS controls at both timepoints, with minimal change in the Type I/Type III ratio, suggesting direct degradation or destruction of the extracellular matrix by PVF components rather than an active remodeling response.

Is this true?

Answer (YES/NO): NO